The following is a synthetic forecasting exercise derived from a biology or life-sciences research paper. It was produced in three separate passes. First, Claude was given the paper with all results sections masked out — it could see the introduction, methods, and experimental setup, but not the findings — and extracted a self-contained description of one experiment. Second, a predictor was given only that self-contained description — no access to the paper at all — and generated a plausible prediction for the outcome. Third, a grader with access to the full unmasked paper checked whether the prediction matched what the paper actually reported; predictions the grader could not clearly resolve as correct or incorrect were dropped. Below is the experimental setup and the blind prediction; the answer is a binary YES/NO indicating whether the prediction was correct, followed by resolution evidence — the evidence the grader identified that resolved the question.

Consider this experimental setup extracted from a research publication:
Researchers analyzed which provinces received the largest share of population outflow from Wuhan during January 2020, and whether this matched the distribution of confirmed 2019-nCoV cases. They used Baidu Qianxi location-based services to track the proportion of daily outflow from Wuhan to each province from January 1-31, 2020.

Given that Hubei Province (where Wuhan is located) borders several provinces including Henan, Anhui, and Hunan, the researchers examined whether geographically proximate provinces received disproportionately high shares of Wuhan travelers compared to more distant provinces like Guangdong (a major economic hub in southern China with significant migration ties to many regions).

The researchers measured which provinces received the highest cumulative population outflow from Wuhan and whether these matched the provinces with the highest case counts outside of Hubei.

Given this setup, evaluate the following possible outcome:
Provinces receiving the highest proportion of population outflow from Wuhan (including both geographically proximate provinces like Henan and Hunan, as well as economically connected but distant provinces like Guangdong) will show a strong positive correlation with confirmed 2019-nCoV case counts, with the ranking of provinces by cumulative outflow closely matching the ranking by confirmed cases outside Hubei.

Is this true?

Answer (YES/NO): NO